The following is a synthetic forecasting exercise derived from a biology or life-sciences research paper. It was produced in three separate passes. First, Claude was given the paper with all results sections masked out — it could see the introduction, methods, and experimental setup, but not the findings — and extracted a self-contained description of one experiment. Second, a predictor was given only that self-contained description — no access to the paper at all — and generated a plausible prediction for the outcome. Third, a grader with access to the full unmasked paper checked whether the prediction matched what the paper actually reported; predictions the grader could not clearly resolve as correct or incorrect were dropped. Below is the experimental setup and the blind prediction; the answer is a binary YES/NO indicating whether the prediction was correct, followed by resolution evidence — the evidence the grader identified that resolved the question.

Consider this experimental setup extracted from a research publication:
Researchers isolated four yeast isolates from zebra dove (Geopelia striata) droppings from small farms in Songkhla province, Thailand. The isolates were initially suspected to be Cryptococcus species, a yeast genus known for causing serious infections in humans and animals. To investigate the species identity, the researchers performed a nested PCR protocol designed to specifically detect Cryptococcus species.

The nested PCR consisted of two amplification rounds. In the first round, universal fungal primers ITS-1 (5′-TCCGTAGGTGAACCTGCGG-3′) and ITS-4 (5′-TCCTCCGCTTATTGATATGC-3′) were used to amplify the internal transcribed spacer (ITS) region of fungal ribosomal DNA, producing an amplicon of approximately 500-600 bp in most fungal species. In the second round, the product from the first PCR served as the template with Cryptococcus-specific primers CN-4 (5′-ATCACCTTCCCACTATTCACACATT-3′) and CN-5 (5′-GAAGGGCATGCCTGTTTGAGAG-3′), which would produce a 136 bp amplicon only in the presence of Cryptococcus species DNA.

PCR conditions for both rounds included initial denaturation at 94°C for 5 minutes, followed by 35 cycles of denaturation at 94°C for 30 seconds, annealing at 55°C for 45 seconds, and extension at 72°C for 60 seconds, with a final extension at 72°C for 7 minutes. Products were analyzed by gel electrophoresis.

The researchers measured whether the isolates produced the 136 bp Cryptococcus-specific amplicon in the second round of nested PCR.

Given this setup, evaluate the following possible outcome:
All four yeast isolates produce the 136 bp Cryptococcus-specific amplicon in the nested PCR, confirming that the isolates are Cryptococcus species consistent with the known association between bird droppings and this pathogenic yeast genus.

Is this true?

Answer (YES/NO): NO